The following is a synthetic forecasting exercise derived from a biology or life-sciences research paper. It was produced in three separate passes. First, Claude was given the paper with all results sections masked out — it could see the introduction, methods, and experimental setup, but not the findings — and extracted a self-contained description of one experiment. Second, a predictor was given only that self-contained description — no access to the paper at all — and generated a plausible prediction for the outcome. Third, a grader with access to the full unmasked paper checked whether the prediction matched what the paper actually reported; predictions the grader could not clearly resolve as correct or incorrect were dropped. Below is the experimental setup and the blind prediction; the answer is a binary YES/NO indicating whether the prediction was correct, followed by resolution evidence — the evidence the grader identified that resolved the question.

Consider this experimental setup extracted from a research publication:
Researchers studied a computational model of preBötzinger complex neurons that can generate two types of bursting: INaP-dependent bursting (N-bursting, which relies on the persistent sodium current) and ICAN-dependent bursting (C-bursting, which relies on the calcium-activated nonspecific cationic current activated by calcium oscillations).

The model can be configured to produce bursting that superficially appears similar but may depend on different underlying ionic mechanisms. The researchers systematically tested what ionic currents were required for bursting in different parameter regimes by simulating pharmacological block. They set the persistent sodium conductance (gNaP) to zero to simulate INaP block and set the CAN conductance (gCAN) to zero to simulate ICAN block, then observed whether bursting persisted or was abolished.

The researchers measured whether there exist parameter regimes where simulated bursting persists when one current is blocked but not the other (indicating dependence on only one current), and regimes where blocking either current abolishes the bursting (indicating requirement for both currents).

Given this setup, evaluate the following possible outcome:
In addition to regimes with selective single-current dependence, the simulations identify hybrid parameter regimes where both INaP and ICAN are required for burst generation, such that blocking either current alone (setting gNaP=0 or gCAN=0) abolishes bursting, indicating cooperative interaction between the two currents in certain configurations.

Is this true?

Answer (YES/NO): YES